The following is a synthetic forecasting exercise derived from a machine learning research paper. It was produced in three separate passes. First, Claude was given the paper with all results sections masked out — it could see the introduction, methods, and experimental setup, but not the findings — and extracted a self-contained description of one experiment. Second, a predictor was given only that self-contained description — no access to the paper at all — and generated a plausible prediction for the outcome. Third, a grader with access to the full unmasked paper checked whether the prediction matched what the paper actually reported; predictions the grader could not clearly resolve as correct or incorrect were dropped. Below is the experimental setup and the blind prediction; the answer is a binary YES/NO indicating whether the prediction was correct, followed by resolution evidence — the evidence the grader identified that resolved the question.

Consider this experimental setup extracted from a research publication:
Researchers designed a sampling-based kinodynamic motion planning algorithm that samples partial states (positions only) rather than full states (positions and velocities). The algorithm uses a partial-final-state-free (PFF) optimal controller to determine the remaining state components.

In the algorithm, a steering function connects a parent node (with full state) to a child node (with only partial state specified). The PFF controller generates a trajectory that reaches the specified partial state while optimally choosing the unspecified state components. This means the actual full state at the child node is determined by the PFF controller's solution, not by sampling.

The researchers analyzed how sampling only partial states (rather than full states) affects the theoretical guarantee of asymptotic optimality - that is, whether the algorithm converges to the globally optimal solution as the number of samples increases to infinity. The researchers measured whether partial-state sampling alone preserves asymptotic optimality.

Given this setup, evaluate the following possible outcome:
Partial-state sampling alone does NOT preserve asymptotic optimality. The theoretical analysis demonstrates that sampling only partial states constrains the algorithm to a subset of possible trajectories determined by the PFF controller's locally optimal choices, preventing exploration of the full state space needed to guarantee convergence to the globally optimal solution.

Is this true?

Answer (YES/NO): YES